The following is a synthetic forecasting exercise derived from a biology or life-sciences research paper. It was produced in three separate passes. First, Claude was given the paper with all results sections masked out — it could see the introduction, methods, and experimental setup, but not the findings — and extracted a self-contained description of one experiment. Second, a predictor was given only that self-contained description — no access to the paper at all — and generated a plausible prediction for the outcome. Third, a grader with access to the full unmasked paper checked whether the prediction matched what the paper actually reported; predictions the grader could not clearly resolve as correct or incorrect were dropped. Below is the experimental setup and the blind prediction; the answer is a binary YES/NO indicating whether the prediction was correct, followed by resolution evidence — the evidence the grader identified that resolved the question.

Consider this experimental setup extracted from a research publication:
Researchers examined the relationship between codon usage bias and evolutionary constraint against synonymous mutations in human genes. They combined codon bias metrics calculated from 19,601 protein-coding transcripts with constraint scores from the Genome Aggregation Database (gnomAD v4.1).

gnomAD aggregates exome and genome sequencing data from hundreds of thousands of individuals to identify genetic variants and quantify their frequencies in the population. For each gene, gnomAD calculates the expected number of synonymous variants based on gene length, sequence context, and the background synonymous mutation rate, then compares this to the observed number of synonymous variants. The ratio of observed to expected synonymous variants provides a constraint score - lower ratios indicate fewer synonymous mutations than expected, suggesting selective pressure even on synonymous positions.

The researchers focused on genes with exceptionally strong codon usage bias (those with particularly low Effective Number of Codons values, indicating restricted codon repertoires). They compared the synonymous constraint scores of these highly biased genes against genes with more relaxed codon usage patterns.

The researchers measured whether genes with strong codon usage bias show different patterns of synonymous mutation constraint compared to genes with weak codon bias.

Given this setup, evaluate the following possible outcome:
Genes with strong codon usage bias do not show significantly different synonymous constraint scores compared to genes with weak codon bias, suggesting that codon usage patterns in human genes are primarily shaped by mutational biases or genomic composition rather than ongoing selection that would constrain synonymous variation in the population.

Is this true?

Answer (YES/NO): NO